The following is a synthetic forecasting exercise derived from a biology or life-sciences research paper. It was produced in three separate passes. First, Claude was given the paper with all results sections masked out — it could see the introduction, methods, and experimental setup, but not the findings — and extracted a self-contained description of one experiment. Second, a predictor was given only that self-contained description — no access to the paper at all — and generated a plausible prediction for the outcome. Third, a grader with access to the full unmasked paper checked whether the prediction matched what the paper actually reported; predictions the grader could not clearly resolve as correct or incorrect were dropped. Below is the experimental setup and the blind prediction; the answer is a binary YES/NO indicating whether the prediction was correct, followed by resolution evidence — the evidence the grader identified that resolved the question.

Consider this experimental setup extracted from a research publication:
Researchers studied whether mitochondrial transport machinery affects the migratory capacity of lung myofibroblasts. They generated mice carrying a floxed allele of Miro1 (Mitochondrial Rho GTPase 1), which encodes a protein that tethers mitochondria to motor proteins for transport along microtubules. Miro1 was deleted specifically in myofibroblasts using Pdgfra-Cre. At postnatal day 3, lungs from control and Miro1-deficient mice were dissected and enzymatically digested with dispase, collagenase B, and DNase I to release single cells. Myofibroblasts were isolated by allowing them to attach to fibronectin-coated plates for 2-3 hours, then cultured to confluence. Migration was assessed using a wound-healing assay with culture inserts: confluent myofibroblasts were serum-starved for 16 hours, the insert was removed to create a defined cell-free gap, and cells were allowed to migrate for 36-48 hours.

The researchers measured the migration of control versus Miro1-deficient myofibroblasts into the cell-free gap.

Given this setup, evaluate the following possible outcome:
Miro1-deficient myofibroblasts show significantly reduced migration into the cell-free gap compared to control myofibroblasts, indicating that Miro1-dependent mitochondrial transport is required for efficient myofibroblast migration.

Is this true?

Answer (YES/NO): YES